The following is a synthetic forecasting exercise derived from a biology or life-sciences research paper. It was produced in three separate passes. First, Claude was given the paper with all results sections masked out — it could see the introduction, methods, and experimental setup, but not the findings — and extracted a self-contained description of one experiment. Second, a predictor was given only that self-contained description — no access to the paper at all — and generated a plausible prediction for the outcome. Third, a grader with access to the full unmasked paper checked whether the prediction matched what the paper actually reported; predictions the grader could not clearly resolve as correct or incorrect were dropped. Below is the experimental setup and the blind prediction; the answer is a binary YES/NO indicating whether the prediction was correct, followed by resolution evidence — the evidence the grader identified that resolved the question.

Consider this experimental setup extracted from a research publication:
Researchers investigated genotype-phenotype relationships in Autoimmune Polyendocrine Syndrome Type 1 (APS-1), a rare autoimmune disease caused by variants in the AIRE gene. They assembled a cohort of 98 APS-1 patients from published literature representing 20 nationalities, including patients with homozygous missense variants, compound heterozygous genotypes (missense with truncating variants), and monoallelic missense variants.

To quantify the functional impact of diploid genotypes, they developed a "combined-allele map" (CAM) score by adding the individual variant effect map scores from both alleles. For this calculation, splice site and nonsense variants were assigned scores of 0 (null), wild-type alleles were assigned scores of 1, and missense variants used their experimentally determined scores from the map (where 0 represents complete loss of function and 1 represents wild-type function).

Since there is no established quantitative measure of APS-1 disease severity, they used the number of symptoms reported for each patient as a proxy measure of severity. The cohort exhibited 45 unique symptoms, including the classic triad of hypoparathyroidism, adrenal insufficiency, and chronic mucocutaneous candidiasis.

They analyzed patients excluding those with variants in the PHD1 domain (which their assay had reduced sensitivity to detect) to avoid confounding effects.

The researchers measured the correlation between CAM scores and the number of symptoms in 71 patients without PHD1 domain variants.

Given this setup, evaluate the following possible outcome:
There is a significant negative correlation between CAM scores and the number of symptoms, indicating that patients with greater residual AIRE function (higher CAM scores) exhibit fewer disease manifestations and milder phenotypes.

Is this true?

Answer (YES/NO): YES